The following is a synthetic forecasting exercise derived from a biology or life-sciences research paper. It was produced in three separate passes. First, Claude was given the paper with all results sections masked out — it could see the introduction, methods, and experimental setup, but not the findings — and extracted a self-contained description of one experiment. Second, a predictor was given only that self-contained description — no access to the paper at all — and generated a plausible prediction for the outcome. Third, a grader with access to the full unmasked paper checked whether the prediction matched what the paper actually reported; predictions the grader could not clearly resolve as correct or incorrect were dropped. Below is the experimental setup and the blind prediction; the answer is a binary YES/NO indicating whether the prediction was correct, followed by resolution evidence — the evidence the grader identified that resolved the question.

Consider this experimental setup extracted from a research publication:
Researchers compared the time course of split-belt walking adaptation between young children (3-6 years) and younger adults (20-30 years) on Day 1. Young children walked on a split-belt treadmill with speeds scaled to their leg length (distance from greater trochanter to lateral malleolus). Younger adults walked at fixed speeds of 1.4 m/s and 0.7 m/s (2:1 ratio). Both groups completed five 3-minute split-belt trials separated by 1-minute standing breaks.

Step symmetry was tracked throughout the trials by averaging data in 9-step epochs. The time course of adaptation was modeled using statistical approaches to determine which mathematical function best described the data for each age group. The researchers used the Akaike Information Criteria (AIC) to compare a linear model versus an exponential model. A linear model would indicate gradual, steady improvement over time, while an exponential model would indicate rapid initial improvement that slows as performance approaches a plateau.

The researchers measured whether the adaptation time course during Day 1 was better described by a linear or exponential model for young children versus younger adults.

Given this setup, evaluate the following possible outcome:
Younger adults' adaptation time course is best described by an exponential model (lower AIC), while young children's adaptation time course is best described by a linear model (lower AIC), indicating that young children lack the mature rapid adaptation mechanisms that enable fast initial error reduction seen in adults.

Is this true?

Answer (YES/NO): NO